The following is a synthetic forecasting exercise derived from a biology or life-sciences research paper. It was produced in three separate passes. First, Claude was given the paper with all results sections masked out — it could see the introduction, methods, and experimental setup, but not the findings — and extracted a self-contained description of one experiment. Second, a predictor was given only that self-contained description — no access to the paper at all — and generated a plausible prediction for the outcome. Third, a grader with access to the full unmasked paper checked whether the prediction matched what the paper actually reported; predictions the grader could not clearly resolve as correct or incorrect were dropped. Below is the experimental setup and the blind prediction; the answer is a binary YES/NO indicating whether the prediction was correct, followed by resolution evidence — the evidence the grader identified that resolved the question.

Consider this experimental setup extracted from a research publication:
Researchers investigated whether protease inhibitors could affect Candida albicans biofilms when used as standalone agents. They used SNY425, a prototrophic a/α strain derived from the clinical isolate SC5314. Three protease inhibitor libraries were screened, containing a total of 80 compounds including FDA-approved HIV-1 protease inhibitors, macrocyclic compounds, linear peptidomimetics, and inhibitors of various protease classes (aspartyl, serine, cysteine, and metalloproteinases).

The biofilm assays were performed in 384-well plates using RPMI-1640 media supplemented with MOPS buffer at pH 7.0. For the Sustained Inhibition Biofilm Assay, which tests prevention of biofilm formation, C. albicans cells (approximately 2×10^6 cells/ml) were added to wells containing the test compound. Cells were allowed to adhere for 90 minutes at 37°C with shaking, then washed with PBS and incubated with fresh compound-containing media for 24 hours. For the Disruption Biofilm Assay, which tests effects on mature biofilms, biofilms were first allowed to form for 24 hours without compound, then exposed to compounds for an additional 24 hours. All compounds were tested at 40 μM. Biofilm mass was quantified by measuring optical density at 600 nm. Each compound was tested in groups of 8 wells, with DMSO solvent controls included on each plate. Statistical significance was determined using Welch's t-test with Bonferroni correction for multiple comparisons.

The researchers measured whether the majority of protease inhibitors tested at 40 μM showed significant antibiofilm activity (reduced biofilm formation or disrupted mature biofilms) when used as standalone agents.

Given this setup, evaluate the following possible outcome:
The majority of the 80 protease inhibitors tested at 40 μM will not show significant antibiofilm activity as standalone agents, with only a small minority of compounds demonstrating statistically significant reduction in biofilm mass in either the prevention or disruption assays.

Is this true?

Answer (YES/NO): YES